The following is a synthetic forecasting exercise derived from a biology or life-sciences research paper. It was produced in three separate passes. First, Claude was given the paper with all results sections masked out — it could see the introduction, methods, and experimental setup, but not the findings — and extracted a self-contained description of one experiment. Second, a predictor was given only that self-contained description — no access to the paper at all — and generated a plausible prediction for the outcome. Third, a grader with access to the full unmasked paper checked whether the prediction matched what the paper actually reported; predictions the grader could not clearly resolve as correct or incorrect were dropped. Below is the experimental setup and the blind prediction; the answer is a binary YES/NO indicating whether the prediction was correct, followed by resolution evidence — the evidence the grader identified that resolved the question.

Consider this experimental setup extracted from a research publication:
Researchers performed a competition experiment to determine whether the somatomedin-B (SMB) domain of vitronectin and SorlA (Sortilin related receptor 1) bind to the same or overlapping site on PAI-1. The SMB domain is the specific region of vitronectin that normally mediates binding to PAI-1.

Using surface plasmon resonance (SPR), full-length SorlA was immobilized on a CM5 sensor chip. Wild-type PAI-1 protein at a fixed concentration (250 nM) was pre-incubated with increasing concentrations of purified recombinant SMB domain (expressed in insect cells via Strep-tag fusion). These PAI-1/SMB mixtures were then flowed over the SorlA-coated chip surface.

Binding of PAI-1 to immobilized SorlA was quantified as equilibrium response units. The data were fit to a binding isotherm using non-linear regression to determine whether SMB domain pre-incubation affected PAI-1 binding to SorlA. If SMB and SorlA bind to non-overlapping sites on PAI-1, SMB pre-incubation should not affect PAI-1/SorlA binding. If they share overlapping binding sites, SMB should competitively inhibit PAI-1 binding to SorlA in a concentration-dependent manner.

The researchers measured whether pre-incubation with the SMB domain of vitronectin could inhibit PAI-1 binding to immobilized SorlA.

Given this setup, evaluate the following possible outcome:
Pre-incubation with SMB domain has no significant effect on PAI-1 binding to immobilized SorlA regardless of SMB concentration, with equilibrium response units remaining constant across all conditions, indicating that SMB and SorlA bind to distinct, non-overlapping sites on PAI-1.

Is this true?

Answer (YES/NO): NO